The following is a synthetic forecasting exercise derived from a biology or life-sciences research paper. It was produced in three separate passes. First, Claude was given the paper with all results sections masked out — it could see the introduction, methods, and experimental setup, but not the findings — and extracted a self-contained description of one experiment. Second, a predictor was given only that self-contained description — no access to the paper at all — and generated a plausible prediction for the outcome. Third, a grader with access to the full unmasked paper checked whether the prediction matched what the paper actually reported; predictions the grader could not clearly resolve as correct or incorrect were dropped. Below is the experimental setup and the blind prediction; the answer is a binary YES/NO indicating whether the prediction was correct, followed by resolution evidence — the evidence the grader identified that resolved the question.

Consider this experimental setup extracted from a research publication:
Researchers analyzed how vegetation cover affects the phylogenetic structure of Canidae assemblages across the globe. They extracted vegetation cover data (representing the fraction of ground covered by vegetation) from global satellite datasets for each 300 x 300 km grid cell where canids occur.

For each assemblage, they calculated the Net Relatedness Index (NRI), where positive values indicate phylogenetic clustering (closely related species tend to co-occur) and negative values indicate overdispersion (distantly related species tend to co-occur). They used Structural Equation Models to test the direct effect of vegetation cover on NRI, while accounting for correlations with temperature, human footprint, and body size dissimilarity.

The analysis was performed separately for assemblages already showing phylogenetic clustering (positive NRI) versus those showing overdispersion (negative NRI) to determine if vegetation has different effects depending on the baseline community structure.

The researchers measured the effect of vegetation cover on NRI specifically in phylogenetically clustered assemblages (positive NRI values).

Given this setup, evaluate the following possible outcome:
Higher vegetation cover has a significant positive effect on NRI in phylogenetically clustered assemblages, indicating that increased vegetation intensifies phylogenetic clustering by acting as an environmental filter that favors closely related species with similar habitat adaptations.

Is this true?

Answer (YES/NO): NO